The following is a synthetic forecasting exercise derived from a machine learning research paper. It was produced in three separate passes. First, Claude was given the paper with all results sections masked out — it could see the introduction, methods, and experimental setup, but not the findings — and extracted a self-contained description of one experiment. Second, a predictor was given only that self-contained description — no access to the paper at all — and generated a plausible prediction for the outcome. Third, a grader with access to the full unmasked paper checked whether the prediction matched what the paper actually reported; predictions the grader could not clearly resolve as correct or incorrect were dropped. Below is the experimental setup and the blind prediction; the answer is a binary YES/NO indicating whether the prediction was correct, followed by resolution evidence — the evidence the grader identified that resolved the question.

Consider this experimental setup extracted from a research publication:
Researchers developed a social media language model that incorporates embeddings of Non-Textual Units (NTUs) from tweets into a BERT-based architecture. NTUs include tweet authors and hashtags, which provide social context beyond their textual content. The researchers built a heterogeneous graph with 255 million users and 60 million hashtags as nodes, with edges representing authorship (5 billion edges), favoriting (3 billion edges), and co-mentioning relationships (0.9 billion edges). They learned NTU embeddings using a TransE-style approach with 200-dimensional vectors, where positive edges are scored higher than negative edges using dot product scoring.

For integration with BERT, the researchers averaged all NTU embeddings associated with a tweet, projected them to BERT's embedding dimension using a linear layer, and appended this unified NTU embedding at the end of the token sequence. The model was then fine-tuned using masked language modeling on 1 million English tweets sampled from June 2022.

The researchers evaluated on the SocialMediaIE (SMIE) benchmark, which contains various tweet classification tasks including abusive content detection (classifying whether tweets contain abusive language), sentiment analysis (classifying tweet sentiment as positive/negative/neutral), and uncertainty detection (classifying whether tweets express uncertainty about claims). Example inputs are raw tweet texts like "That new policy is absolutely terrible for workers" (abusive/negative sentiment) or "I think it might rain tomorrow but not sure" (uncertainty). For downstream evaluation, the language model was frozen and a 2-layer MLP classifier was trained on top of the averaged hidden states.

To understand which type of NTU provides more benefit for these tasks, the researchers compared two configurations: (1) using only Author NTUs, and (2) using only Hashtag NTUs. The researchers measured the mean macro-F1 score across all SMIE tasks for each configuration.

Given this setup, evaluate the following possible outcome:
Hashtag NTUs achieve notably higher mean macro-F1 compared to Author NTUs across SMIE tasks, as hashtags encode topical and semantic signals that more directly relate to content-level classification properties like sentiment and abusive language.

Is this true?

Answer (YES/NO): NO